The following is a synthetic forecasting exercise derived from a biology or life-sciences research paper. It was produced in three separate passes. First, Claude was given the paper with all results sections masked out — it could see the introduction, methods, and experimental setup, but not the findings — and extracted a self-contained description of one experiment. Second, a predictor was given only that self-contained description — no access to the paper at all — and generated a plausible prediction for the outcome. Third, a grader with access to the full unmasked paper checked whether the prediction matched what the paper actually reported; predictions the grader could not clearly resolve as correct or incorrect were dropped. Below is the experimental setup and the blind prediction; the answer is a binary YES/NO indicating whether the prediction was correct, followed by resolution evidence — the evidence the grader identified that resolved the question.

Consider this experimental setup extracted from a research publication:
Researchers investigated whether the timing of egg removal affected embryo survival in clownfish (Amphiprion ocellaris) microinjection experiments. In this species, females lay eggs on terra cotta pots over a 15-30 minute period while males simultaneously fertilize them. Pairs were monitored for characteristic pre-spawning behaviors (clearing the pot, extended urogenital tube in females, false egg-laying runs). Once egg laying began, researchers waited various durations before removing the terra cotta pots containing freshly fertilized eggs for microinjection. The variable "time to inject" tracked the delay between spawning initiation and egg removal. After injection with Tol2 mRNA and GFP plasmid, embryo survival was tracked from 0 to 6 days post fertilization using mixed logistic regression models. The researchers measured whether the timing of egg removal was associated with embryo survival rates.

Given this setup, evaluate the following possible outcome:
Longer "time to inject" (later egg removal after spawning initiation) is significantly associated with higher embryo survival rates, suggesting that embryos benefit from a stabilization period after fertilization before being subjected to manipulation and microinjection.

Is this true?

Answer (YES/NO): YES